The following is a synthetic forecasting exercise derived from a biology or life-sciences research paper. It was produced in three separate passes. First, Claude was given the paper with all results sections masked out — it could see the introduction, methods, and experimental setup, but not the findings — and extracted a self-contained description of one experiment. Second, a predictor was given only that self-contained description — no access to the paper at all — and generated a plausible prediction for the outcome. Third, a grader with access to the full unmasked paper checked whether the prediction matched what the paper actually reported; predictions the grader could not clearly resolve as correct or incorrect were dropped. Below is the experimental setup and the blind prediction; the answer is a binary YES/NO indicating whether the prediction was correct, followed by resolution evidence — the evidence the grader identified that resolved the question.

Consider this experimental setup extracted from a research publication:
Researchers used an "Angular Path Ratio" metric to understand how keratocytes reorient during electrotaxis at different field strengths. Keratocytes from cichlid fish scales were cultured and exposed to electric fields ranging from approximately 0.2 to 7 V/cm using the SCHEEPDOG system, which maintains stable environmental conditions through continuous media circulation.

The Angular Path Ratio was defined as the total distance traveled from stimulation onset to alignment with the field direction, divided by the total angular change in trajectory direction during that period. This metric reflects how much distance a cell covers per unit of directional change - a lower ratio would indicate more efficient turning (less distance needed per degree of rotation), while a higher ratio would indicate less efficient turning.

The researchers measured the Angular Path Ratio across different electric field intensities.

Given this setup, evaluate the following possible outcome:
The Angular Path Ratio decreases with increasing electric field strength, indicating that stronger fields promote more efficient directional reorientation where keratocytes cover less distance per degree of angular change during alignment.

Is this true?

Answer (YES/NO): NO